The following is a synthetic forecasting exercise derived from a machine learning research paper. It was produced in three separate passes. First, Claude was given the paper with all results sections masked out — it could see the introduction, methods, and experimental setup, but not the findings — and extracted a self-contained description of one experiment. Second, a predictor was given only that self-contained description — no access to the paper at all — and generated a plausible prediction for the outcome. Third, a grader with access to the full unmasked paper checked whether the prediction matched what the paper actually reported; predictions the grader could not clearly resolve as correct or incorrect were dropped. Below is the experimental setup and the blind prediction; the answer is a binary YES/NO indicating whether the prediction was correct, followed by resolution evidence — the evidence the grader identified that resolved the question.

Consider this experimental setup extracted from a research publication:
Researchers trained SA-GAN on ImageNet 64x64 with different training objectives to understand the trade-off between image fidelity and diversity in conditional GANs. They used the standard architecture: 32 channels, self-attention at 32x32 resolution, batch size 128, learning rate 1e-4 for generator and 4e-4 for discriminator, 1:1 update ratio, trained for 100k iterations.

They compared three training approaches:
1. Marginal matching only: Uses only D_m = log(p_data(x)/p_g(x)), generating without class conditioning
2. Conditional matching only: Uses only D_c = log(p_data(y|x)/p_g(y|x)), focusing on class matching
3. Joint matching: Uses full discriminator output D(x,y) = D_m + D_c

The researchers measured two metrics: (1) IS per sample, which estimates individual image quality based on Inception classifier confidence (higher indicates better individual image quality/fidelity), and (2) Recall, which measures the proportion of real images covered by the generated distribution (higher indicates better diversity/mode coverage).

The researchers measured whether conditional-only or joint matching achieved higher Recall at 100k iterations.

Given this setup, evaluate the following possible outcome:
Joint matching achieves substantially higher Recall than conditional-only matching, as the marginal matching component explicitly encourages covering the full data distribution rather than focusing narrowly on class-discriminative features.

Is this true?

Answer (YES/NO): YES